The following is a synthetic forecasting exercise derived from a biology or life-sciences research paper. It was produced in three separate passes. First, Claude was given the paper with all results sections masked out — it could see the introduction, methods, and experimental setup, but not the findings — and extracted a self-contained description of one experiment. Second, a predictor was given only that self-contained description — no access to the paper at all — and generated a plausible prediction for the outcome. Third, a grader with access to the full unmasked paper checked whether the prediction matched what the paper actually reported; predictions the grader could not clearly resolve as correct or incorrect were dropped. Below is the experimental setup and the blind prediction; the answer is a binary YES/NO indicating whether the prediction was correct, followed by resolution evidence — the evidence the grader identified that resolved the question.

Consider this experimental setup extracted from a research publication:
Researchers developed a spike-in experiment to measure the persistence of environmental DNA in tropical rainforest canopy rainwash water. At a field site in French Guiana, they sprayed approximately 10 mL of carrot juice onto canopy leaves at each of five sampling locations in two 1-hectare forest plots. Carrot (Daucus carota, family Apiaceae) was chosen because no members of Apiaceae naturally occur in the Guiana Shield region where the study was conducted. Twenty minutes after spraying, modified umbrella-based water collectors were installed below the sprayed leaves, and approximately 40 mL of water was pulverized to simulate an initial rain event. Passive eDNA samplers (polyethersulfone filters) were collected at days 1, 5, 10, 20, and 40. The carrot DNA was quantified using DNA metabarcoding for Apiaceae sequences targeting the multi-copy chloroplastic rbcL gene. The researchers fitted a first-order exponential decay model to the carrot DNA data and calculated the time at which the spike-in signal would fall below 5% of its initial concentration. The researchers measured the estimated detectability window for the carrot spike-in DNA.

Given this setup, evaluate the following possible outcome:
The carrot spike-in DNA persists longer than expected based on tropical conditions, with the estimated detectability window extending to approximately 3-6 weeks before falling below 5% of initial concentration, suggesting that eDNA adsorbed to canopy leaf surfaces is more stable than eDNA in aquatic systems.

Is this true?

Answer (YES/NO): YES